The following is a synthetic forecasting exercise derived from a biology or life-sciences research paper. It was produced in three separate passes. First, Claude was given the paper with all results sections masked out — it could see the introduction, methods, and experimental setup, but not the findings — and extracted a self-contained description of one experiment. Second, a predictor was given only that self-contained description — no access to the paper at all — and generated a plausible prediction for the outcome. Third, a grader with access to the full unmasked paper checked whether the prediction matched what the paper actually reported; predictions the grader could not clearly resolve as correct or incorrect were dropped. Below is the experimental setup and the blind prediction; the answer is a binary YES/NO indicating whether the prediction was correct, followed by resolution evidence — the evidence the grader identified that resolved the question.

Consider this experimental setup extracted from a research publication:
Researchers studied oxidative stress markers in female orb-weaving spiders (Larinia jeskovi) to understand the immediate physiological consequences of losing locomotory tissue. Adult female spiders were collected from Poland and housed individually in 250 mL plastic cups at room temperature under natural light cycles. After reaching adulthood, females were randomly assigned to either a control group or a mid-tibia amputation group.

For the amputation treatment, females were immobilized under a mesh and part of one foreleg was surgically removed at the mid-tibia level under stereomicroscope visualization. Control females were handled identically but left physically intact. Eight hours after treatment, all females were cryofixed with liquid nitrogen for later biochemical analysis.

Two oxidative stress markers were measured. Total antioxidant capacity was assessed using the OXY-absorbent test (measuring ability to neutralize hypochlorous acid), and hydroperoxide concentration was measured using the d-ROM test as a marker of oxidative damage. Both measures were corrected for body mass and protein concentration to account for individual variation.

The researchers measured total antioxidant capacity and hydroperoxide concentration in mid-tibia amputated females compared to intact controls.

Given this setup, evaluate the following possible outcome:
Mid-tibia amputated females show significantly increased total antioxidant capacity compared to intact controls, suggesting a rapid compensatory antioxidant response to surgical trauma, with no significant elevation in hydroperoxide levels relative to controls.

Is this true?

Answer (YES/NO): NO